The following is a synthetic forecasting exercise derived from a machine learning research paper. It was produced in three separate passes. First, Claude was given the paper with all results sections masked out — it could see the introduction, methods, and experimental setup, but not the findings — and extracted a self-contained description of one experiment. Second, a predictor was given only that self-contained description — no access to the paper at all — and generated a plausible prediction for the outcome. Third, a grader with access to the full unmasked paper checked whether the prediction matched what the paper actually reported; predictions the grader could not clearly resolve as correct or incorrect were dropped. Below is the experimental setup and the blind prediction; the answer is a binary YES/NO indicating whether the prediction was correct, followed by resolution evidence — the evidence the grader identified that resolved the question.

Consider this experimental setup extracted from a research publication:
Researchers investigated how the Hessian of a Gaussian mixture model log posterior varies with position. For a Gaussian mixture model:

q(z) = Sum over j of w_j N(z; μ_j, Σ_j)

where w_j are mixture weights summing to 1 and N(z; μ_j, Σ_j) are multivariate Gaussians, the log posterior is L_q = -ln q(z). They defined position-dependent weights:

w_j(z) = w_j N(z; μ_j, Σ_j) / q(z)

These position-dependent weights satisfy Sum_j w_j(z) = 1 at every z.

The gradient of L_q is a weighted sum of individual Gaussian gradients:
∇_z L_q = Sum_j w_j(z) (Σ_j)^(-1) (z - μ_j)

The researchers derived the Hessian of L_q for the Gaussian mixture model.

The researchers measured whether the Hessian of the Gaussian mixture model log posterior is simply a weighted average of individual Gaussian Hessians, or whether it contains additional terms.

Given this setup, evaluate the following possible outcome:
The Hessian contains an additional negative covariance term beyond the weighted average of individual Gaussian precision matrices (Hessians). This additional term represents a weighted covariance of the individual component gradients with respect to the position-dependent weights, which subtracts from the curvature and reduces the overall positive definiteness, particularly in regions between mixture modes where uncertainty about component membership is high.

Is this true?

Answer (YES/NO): YES